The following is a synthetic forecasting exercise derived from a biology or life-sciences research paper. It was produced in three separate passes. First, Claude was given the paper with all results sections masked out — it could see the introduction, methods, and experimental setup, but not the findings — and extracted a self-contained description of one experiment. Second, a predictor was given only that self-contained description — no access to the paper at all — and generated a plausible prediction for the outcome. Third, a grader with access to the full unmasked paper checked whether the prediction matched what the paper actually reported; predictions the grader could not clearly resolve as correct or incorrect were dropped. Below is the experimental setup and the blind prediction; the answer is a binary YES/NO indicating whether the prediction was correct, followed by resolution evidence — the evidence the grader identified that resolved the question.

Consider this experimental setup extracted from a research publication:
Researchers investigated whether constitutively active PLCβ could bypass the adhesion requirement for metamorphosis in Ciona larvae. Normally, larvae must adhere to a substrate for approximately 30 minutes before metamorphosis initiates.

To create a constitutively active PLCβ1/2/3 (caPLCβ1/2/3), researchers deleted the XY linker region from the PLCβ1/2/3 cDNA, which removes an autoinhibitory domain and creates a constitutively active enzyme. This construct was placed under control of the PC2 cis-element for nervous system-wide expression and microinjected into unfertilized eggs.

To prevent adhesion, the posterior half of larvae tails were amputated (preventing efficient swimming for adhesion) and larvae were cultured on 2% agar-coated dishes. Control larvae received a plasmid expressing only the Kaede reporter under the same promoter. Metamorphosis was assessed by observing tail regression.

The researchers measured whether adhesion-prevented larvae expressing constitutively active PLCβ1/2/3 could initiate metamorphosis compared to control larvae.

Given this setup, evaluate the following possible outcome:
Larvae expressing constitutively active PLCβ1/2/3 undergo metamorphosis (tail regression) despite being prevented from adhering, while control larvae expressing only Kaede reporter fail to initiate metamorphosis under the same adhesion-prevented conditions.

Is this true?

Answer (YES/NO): YES